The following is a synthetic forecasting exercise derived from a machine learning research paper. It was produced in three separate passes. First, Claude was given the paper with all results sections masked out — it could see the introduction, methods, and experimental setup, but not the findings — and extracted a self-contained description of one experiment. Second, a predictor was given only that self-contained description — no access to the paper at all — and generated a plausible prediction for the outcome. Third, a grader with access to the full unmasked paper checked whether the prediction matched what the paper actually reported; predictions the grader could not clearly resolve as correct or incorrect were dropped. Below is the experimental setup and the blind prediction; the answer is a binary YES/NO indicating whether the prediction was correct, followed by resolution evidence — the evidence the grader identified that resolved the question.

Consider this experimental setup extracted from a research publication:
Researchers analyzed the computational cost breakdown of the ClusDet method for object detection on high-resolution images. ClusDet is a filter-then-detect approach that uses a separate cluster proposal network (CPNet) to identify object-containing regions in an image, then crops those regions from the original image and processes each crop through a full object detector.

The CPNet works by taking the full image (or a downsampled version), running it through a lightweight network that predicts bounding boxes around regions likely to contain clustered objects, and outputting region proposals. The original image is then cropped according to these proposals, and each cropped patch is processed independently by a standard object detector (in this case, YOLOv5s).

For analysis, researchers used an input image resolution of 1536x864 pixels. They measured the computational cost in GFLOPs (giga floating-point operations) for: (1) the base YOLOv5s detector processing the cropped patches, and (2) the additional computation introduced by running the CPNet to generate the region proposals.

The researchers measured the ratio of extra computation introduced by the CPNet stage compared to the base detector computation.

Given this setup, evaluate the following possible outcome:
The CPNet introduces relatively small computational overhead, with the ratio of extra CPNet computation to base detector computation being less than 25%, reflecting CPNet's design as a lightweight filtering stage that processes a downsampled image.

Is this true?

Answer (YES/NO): NO